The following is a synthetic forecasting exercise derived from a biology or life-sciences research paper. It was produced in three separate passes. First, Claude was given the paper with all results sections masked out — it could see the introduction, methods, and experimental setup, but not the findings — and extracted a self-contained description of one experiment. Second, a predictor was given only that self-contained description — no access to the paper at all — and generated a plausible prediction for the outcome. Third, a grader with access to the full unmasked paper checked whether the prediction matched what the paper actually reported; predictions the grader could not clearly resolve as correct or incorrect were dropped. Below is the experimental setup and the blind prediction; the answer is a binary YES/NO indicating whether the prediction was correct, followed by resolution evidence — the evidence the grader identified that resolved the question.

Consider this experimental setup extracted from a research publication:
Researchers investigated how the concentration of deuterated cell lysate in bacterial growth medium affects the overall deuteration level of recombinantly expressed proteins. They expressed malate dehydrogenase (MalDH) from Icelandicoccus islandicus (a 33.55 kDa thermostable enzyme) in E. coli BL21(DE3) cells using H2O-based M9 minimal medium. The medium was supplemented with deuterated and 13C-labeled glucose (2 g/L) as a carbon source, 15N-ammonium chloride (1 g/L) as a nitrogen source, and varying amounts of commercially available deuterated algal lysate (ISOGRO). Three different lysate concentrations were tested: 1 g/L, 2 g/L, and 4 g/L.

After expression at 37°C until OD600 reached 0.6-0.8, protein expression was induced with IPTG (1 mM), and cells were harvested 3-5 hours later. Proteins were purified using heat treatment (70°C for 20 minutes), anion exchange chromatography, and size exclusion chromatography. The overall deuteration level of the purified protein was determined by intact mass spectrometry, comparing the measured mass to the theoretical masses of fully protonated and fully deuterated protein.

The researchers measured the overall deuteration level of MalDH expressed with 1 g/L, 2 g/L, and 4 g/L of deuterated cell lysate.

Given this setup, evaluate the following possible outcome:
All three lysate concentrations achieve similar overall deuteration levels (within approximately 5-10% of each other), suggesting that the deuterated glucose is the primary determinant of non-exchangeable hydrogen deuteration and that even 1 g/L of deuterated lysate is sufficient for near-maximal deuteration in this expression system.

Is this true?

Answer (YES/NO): NO